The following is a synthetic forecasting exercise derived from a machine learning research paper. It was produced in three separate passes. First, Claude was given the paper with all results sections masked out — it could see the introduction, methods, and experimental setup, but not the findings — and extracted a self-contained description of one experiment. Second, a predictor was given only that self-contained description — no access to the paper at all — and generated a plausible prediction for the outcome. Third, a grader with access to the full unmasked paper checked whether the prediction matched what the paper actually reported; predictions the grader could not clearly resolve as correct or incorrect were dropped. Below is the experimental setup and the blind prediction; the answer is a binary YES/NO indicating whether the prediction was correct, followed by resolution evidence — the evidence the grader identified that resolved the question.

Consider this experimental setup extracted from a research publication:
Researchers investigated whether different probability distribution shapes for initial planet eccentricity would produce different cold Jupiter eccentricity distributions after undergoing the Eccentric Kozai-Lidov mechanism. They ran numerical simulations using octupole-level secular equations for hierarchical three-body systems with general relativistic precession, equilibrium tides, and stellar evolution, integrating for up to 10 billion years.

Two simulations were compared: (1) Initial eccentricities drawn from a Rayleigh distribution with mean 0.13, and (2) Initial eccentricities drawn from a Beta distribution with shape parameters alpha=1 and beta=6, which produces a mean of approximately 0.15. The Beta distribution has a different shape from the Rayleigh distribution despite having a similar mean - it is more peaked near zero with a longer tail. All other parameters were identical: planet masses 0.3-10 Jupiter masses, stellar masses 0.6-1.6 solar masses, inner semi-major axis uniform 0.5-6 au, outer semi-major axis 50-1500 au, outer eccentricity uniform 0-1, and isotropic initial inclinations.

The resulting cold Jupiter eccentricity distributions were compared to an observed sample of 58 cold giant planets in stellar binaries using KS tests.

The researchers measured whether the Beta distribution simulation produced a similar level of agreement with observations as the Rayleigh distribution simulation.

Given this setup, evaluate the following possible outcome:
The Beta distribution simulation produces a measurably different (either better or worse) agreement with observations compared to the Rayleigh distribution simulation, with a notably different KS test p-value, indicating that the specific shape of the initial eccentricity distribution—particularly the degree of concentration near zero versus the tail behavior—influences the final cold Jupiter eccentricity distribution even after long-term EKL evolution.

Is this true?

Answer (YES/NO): NO